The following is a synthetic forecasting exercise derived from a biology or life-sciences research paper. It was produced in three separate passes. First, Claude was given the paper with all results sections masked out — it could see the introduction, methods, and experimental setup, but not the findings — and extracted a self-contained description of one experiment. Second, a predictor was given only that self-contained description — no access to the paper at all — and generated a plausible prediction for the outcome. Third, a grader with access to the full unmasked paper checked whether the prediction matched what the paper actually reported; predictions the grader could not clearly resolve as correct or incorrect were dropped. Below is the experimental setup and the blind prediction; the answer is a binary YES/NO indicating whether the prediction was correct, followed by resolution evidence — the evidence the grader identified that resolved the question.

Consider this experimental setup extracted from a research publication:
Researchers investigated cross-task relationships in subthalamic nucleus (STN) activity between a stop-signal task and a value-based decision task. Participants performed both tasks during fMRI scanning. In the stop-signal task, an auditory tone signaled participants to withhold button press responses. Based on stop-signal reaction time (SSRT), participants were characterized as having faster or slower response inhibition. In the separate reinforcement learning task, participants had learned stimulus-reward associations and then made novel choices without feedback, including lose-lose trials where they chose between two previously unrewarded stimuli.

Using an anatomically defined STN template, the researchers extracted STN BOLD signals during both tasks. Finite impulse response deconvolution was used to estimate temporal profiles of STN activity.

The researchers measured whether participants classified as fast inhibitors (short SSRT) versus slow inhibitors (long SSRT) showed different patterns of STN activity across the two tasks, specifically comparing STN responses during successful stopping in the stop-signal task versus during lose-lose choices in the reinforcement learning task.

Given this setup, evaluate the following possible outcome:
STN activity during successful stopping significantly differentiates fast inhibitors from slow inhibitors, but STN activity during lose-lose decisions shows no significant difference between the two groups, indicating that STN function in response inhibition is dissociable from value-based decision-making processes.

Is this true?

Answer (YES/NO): NO